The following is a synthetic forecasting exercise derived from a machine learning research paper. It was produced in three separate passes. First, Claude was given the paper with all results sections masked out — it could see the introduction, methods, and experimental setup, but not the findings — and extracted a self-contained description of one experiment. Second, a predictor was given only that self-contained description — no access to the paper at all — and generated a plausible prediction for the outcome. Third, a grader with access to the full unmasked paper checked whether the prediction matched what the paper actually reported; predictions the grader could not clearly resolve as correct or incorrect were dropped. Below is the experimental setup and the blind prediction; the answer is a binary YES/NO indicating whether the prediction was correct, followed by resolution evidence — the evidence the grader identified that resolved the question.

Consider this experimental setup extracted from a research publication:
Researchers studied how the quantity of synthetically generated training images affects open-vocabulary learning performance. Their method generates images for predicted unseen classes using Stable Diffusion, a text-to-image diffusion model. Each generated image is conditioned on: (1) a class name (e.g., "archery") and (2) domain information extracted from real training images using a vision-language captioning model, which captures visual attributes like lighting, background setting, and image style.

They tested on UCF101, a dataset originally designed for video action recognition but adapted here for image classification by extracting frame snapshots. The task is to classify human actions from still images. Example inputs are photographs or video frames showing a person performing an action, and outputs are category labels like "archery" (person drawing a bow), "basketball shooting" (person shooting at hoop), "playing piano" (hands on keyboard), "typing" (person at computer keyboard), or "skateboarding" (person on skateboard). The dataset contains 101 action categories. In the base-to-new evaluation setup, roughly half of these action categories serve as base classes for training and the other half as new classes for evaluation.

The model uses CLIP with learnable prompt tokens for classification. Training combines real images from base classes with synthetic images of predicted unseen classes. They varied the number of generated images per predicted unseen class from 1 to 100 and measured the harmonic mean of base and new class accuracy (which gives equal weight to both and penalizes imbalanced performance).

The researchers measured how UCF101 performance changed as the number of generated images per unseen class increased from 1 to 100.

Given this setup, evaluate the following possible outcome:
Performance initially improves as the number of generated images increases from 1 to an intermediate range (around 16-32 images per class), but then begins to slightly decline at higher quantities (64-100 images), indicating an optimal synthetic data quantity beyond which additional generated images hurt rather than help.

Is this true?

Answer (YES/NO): NO